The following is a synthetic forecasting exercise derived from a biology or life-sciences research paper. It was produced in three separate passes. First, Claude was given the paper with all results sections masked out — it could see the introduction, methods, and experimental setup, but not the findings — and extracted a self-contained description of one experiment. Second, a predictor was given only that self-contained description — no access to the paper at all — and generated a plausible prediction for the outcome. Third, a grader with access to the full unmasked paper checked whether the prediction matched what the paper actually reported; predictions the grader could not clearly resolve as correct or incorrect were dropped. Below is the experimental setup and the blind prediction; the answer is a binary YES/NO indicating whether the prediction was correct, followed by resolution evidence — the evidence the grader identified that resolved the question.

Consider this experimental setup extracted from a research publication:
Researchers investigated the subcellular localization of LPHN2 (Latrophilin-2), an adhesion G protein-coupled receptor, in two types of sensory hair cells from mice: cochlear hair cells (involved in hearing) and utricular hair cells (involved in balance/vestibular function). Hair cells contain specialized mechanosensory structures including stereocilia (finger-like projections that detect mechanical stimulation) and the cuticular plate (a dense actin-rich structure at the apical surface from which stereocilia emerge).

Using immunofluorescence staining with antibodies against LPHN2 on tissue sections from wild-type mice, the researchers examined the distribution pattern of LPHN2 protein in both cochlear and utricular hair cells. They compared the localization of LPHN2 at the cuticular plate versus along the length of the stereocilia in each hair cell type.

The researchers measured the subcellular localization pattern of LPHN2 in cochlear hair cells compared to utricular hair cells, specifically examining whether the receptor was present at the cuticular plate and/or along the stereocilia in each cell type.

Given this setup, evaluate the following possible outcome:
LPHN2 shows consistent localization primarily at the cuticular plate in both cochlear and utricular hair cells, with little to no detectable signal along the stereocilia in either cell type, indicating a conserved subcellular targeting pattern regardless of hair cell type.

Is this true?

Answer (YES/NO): NO